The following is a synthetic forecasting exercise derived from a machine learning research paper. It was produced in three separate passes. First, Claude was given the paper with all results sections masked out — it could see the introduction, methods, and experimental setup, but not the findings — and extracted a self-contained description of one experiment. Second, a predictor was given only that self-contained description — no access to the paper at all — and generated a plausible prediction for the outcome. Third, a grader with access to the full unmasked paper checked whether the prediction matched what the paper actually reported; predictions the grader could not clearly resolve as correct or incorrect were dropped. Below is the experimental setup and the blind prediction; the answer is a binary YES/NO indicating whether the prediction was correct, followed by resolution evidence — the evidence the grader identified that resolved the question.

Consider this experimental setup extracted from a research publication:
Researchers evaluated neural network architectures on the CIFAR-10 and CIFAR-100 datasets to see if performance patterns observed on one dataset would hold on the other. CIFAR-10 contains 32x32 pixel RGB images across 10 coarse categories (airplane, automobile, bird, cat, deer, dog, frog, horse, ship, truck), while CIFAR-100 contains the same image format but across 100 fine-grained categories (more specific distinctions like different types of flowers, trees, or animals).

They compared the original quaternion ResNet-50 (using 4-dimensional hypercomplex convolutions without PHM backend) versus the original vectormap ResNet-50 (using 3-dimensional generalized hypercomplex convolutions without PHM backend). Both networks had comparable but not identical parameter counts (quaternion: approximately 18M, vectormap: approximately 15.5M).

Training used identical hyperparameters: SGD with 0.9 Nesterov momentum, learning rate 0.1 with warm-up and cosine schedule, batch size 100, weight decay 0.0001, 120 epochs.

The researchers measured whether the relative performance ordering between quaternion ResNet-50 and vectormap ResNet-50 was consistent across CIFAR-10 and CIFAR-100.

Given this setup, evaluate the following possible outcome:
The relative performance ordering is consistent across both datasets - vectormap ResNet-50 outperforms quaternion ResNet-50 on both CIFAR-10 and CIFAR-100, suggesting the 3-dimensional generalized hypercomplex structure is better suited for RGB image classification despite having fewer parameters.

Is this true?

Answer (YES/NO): YES